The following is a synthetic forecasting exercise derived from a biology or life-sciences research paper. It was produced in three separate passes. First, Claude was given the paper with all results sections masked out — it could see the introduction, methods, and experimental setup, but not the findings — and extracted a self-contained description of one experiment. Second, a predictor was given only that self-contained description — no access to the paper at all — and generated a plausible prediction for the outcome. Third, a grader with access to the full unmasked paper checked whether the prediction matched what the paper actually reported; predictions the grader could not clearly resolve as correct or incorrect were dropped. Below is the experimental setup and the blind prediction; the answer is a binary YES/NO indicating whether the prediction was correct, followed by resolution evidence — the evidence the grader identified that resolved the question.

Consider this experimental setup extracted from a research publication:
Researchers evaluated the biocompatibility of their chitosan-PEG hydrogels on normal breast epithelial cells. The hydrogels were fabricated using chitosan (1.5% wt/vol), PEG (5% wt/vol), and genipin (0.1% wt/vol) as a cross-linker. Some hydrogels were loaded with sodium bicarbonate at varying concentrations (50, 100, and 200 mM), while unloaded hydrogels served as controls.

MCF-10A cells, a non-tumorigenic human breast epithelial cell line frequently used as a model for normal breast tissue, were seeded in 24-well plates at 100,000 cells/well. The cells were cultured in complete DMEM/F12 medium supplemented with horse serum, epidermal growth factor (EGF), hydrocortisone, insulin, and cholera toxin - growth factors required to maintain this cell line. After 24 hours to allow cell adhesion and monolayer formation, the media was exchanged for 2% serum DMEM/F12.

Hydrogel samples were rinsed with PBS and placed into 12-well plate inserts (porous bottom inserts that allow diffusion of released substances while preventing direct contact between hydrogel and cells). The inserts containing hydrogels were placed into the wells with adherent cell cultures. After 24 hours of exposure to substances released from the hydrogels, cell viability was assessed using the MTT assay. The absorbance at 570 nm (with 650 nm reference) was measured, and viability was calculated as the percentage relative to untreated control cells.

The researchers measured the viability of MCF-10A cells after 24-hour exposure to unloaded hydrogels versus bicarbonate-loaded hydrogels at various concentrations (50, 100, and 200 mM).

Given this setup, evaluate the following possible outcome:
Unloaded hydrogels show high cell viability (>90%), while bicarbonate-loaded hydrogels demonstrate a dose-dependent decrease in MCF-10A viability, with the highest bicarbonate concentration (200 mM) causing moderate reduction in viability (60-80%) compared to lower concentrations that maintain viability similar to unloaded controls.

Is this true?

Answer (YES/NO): NO